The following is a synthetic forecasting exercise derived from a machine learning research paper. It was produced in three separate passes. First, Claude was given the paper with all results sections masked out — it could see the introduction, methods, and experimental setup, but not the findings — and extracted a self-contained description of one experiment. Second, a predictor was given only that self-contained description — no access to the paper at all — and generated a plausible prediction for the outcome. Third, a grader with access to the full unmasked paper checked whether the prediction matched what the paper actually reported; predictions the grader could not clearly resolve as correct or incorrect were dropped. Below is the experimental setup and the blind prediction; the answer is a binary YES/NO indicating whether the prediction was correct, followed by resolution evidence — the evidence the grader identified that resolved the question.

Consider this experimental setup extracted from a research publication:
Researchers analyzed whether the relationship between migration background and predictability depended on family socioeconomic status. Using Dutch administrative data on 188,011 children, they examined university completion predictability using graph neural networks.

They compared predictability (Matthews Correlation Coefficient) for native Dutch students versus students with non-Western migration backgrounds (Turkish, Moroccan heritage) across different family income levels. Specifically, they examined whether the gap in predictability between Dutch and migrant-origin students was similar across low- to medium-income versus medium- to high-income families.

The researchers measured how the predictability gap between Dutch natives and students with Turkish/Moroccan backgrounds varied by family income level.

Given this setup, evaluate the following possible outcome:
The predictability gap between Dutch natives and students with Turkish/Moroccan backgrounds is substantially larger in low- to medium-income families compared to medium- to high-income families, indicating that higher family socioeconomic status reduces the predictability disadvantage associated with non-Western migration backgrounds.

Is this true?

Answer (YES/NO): YES